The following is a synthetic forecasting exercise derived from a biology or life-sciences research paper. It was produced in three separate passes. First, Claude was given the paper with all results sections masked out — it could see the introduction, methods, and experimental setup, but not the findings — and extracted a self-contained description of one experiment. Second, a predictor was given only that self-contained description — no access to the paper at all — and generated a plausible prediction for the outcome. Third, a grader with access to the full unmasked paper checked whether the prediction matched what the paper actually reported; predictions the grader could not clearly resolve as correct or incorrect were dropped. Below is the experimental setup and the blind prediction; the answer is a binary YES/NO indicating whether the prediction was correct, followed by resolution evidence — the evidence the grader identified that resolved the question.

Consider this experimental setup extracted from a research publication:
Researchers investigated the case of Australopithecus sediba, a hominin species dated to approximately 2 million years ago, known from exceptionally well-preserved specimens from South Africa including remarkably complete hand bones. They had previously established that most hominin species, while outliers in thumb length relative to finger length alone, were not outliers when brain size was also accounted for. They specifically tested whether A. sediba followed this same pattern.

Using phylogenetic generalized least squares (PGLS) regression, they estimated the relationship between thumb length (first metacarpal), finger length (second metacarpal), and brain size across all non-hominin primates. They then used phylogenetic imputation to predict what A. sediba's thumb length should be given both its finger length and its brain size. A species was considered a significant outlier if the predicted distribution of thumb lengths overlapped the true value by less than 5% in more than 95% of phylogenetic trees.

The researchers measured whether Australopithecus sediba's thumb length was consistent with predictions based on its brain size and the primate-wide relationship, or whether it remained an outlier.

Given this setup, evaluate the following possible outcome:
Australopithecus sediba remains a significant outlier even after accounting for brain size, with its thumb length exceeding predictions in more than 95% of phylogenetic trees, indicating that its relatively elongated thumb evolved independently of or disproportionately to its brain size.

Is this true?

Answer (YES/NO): YES